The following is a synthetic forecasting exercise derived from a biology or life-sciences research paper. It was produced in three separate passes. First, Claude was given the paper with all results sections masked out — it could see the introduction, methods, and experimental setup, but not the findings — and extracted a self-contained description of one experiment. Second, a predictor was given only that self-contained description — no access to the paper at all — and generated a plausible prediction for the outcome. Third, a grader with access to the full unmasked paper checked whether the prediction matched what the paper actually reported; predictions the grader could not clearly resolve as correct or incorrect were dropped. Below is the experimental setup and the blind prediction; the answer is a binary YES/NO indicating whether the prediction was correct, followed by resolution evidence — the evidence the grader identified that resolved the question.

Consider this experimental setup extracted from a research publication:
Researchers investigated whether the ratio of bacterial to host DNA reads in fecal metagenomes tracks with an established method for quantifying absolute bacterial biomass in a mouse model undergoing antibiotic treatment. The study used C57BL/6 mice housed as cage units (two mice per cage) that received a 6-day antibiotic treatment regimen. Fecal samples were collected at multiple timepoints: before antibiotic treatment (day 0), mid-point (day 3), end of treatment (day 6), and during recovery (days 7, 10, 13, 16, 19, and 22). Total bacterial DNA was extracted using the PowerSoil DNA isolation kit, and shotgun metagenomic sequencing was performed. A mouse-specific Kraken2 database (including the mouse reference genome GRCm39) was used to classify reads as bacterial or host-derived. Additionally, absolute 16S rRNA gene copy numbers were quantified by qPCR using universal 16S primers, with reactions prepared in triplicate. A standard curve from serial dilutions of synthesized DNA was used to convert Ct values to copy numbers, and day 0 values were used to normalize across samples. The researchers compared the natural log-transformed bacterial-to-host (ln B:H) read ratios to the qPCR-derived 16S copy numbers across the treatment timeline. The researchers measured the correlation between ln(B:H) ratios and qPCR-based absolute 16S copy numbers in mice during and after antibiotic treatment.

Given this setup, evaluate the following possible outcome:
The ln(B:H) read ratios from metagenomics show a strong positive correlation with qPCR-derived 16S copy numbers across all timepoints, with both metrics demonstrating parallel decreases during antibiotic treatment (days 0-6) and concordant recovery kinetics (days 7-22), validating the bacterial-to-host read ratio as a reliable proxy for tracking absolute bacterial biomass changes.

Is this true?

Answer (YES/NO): YES